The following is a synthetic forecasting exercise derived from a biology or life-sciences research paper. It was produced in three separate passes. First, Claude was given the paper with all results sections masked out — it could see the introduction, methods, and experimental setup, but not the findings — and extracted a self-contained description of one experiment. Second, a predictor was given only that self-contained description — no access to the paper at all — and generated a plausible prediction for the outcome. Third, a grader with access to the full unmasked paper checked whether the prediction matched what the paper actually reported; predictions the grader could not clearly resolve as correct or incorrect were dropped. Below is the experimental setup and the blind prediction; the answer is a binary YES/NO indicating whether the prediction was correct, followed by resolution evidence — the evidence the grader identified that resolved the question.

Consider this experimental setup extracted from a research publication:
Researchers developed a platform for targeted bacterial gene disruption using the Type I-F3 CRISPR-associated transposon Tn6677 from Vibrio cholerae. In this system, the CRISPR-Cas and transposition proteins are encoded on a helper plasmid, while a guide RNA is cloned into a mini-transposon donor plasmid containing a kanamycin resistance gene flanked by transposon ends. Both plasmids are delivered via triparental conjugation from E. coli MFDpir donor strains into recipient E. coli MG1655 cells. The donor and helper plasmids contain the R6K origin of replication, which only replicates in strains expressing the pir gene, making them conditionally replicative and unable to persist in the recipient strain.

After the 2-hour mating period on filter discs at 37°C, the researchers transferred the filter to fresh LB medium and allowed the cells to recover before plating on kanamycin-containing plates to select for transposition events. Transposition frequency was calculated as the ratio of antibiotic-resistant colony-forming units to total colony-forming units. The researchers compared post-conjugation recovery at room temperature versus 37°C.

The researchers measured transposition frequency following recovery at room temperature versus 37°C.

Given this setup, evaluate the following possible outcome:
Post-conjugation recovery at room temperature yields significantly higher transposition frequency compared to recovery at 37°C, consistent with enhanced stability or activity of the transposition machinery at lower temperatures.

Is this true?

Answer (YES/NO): YES